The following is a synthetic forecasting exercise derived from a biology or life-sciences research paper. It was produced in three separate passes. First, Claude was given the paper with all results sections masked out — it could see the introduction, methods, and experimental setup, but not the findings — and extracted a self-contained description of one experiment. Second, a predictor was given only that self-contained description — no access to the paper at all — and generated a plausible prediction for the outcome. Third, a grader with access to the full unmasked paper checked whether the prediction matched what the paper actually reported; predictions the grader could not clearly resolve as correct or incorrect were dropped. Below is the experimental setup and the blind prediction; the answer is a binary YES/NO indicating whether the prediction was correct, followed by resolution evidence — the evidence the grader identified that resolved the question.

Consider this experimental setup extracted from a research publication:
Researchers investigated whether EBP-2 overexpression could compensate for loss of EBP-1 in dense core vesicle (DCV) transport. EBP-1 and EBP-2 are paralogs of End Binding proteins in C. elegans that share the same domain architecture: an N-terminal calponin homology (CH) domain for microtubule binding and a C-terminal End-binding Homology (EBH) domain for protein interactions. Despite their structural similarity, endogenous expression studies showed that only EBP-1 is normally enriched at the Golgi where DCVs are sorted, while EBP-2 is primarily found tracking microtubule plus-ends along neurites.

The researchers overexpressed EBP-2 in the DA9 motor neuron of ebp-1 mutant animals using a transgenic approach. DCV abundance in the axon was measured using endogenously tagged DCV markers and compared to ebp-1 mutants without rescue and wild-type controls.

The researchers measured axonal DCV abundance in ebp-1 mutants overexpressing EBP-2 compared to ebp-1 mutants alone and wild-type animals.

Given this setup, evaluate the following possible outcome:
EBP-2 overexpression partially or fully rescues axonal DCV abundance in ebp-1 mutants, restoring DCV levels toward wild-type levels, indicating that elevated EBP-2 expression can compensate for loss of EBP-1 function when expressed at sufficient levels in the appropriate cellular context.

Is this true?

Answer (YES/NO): YES